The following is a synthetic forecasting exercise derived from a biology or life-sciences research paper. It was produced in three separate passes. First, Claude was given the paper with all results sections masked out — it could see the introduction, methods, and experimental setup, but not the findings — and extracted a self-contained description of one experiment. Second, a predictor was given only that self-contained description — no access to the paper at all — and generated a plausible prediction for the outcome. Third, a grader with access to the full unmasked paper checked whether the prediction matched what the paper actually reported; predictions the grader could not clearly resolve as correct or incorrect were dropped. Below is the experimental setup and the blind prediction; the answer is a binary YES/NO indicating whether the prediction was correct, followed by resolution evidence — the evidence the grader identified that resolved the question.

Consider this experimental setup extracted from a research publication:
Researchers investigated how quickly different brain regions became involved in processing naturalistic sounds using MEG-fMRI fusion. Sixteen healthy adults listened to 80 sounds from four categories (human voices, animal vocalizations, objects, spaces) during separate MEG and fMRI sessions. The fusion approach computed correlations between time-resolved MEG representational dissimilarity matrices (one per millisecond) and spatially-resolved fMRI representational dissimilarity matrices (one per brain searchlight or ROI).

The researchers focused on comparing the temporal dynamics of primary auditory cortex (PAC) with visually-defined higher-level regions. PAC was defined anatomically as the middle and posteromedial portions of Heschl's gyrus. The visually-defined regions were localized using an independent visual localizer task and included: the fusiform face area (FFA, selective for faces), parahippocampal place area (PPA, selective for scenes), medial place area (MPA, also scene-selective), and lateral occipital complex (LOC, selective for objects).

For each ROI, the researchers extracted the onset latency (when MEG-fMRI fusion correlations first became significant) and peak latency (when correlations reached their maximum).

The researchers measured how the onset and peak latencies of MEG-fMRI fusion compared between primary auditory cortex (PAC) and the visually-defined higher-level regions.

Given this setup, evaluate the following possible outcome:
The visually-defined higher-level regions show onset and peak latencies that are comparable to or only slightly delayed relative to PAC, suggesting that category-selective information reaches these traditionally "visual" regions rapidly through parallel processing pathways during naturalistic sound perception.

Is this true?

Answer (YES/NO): NO